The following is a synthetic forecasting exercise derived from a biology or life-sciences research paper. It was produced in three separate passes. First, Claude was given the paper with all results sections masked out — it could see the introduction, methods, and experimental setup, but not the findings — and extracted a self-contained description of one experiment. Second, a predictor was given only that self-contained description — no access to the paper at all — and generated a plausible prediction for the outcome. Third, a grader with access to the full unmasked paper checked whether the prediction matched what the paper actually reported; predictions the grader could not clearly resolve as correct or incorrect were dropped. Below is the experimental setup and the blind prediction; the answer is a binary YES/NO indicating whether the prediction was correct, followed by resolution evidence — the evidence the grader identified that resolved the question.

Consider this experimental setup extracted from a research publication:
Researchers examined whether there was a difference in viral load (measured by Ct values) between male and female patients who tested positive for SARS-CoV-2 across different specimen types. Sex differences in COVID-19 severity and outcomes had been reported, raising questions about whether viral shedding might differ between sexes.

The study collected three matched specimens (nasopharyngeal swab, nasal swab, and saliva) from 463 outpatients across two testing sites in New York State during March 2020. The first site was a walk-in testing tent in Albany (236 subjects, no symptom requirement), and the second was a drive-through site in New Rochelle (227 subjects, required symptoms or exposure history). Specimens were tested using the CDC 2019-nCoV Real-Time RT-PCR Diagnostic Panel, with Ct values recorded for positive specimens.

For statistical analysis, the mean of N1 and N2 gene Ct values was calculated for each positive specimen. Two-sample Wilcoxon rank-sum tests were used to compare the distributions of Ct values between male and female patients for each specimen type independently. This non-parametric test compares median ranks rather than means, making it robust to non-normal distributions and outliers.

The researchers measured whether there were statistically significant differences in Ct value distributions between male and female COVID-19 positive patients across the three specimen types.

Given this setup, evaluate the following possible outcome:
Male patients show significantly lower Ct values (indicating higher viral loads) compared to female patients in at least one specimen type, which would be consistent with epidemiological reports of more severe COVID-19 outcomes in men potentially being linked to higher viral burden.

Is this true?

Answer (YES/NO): NO